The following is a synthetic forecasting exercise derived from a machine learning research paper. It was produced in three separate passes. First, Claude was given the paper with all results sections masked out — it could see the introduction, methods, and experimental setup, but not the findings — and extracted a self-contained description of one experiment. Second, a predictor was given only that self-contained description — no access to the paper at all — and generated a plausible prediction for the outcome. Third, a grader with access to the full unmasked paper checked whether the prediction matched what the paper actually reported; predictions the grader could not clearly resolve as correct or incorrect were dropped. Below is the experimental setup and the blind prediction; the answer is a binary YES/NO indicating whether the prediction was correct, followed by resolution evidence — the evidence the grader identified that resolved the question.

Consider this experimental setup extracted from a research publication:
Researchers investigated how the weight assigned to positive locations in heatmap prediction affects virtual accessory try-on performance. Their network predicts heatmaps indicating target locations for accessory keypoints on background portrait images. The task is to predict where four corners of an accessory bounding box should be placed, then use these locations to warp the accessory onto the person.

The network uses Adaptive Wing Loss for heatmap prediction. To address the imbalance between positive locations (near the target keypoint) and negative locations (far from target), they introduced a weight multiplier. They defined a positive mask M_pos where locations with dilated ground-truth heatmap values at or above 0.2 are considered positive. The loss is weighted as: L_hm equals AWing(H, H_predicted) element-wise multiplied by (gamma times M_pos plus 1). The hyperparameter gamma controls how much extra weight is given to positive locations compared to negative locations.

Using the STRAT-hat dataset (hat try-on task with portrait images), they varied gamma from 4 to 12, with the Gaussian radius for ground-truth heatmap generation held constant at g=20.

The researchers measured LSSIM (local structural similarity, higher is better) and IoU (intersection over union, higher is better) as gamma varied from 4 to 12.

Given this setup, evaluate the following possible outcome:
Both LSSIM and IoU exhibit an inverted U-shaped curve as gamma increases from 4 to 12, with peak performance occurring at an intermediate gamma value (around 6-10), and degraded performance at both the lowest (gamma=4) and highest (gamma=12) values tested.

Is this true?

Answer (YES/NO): YES